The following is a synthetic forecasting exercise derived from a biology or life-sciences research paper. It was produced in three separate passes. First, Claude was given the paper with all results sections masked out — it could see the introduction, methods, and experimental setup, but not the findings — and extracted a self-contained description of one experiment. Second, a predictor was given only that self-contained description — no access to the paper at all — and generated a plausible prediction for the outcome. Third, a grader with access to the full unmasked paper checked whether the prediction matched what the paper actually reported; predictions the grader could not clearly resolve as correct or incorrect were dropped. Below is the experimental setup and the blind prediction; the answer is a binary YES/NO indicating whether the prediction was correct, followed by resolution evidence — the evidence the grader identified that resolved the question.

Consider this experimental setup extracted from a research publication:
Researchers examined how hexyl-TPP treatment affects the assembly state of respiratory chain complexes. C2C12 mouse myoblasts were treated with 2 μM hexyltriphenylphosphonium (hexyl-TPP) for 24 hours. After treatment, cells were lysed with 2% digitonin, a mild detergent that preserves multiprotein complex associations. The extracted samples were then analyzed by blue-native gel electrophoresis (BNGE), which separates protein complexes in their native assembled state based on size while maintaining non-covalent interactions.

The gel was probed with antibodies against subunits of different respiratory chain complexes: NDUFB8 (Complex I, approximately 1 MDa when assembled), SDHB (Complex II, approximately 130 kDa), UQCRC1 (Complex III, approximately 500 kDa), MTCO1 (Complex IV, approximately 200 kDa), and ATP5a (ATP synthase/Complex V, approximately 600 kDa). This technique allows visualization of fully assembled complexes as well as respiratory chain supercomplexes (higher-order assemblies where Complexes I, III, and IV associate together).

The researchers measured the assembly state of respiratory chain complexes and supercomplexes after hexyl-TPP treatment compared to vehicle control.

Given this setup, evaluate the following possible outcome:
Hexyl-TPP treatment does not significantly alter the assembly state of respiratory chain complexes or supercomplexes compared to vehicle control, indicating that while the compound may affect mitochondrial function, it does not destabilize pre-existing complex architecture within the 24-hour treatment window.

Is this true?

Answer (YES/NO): NO